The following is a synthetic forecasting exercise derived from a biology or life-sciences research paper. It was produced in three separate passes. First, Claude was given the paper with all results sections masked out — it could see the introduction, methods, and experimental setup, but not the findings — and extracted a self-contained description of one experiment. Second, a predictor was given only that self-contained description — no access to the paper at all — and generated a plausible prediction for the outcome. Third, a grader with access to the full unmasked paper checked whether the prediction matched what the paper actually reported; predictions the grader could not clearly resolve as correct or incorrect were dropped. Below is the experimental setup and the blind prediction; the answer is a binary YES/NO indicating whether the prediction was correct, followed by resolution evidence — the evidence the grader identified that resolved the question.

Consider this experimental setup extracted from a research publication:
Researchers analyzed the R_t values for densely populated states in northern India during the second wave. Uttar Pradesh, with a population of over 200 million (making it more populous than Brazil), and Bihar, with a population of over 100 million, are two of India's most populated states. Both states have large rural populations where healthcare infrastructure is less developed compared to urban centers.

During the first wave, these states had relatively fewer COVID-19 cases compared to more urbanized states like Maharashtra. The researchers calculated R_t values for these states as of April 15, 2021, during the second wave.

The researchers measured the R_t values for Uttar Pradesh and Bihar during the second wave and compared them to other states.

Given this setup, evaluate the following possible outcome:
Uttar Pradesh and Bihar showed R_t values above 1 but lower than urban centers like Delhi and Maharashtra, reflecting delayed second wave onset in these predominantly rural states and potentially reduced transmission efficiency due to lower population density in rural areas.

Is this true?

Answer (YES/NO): NO